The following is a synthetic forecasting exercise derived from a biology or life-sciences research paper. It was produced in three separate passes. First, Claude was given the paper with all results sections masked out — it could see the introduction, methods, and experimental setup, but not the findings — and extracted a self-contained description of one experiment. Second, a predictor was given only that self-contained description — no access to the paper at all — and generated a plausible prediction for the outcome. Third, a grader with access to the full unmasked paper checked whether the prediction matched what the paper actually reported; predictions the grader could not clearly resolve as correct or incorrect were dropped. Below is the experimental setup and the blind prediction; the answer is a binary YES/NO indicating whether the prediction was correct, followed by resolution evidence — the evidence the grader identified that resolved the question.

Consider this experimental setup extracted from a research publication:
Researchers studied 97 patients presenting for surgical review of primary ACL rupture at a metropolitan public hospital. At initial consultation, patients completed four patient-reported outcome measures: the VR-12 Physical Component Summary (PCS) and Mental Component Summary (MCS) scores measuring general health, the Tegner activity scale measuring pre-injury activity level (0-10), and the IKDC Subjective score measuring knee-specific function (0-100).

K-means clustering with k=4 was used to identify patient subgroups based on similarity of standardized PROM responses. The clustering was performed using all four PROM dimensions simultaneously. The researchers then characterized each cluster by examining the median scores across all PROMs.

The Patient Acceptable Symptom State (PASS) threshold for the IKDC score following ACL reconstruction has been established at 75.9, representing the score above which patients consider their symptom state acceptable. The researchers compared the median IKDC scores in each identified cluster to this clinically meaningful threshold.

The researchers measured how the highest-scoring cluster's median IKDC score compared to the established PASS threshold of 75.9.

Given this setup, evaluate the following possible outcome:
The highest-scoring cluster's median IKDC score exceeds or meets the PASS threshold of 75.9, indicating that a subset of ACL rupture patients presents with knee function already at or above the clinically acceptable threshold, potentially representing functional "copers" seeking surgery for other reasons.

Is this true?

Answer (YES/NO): NO